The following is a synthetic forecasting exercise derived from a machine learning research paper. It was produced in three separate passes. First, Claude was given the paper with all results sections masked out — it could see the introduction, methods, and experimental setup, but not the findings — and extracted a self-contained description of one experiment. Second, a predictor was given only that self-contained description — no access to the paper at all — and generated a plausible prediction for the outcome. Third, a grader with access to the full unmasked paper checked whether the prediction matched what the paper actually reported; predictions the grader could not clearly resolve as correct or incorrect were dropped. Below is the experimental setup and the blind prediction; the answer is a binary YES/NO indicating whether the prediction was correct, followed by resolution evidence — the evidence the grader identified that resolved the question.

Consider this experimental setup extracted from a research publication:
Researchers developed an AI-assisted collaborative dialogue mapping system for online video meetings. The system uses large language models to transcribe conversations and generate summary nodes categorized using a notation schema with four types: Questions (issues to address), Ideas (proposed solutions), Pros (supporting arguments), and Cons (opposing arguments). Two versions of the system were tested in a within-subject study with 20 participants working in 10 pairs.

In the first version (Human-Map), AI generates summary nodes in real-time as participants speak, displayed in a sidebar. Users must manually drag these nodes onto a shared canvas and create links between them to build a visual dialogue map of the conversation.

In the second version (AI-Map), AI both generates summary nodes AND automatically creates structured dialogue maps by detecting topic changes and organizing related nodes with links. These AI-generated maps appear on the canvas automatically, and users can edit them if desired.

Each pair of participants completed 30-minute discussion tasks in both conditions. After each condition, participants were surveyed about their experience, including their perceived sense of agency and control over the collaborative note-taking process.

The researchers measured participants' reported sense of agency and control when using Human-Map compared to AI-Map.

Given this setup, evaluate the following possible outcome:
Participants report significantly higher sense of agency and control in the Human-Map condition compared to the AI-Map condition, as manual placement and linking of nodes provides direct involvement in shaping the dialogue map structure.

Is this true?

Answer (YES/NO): YES